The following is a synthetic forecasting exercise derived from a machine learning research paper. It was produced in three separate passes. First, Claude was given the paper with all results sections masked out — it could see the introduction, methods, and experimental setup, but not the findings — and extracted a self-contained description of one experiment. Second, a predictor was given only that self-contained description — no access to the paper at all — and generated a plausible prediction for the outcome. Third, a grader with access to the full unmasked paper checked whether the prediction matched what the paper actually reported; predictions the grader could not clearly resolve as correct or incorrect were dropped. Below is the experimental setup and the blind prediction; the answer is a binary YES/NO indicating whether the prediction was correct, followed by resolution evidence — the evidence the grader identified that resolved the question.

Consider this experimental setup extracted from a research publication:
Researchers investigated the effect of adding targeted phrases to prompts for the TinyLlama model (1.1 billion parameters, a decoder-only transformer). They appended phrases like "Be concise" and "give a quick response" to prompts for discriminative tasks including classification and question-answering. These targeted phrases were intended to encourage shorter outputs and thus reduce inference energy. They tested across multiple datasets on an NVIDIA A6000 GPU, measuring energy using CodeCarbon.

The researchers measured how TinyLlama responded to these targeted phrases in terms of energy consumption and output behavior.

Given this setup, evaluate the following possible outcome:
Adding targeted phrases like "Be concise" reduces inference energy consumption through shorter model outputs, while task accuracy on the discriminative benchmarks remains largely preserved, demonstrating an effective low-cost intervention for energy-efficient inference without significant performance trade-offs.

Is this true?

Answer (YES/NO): NO